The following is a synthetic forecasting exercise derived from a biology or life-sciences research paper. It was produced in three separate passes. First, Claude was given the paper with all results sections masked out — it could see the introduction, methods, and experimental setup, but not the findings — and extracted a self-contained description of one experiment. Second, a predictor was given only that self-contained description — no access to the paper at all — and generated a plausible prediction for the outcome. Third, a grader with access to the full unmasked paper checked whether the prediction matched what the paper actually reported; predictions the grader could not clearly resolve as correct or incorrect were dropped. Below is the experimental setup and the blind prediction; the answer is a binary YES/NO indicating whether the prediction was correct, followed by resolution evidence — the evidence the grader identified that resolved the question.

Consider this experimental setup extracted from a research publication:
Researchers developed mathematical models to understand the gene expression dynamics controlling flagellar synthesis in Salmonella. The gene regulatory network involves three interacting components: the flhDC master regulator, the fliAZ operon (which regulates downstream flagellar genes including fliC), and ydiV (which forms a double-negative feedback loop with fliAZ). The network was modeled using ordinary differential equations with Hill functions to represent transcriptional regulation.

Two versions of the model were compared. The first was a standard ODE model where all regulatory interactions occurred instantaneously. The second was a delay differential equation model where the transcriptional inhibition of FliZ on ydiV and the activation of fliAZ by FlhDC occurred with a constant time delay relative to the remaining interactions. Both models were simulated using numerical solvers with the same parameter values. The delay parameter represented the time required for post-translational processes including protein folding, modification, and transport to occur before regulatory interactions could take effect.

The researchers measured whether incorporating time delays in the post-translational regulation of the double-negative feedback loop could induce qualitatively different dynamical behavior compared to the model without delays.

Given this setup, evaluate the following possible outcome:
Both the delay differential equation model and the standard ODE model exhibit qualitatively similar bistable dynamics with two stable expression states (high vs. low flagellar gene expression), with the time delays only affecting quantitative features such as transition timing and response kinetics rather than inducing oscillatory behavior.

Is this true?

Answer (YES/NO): NO